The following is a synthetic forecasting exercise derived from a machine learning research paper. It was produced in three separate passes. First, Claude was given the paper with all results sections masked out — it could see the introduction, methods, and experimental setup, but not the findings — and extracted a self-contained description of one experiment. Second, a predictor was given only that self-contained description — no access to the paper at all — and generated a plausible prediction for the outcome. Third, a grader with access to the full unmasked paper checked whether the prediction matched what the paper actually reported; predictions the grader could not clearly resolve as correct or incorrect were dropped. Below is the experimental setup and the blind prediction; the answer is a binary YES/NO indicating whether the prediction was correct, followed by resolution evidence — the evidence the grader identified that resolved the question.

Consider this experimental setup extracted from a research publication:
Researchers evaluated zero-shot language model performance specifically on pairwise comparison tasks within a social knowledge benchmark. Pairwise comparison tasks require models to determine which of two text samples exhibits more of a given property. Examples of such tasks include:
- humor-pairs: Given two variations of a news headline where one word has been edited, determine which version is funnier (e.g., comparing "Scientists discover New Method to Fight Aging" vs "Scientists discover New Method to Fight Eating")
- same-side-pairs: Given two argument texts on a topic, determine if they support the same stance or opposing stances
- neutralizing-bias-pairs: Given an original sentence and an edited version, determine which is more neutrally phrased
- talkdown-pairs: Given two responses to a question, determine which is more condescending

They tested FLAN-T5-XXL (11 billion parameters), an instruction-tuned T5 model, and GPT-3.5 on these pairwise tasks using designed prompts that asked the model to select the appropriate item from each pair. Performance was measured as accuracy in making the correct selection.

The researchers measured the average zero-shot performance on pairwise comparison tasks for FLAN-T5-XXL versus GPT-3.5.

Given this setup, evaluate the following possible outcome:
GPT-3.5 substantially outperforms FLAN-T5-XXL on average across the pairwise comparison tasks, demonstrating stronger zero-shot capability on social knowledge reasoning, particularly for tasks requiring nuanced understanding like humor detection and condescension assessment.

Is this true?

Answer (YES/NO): NO